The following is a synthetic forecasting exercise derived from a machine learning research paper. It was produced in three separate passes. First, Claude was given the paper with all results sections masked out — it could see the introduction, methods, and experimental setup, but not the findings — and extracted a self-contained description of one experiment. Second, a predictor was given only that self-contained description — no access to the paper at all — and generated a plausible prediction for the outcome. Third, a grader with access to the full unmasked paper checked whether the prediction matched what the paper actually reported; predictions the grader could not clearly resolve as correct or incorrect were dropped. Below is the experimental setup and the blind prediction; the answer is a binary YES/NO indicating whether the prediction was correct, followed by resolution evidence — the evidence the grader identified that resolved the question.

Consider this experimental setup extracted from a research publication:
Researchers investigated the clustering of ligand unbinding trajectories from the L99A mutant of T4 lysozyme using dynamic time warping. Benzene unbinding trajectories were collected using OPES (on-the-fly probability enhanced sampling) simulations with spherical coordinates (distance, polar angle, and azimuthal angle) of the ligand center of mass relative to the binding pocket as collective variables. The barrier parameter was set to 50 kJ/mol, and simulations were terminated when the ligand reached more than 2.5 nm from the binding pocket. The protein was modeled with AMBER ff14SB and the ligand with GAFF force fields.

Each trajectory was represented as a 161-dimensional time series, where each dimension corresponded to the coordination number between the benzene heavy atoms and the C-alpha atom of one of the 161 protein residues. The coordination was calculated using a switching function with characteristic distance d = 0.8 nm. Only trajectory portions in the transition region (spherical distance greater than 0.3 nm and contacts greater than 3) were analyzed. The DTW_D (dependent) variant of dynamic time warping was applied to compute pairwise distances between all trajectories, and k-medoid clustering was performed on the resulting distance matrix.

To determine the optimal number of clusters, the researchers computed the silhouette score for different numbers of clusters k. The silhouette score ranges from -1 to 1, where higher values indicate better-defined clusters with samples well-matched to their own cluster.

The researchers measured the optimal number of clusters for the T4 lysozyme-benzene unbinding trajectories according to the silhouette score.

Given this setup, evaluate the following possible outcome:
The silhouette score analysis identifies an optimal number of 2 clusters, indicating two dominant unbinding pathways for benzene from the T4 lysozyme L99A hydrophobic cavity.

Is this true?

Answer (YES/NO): NO